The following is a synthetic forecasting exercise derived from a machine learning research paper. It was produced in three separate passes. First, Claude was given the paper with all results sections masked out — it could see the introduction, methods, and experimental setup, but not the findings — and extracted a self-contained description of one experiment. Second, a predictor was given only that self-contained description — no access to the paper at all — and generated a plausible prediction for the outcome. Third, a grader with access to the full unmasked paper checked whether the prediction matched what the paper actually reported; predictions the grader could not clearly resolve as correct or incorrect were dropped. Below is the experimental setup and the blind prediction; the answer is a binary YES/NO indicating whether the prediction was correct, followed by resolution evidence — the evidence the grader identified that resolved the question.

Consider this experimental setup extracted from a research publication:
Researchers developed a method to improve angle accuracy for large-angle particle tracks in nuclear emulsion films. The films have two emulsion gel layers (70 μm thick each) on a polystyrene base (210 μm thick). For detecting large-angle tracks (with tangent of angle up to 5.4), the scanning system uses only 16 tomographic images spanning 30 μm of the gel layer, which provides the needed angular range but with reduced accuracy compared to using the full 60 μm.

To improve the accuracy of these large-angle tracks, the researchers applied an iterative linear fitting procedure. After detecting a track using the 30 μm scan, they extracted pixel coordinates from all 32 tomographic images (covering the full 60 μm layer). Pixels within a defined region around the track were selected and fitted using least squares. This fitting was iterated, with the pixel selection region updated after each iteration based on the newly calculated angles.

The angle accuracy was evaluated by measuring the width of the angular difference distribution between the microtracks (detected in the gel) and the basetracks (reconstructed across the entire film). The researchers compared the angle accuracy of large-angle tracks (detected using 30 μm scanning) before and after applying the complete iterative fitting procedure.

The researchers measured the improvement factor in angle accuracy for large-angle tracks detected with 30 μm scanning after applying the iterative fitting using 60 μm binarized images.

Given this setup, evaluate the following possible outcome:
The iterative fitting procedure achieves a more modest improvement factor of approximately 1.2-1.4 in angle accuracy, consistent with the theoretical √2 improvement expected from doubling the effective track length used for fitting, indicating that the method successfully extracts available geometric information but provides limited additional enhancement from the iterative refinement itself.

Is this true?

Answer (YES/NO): NO